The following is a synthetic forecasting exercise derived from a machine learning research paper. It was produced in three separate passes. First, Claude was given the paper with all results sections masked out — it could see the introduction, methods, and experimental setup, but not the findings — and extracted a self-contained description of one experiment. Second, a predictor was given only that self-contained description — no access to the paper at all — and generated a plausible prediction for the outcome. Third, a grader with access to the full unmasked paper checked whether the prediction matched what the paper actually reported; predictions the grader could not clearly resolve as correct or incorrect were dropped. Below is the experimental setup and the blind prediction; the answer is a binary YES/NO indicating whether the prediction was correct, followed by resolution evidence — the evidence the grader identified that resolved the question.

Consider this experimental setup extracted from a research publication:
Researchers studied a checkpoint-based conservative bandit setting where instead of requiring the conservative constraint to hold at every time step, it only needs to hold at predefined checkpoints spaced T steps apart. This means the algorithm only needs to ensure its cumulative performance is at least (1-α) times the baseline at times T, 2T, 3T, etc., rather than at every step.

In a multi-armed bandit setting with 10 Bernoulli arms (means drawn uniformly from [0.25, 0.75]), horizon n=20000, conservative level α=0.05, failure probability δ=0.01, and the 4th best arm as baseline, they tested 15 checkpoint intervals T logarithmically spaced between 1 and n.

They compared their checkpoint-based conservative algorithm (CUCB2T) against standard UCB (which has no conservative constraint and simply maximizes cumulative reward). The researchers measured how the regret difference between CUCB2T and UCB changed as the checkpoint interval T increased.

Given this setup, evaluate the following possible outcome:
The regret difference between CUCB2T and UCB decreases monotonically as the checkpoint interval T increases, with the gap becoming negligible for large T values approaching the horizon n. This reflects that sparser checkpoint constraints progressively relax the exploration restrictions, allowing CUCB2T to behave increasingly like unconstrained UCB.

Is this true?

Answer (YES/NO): NO